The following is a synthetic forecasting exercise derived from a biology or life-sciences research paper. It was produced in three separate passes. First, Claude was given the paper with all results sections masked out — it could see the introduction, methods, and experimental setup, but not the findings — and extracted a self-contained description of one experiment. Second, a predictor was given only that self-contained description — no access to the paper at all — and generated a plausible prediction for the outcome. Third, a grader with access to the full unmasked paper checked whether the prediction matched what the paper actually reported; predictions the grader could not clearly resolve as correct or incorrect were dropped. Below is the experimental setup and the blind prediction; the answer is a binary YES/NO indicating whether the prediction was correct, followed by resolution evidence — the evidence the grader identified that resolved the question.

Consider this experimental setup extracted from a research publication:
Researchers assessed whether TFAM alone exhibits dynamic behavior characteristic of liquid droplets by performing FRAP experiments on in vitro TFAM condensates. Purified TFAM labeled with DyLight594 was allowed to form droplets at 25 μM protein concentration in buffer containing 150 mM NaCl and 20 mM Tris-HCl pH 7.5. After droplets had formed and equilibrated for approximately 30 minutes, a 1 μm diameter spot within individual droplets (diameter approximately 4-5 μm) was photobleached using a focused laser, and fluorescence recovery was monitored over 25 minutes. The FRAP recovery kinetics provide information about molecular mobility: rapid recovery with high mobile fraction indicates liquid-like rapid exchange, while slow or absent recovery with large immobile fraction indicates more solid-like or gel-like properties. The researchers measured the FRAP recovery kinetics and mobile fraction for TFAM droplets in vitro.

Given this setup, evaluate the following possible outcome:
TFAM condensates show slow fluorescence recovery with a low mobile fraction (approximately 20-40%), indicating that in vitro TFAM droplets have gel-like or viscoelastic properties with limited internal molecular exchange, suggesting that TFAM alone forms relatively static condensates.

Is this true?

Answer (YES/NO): NO